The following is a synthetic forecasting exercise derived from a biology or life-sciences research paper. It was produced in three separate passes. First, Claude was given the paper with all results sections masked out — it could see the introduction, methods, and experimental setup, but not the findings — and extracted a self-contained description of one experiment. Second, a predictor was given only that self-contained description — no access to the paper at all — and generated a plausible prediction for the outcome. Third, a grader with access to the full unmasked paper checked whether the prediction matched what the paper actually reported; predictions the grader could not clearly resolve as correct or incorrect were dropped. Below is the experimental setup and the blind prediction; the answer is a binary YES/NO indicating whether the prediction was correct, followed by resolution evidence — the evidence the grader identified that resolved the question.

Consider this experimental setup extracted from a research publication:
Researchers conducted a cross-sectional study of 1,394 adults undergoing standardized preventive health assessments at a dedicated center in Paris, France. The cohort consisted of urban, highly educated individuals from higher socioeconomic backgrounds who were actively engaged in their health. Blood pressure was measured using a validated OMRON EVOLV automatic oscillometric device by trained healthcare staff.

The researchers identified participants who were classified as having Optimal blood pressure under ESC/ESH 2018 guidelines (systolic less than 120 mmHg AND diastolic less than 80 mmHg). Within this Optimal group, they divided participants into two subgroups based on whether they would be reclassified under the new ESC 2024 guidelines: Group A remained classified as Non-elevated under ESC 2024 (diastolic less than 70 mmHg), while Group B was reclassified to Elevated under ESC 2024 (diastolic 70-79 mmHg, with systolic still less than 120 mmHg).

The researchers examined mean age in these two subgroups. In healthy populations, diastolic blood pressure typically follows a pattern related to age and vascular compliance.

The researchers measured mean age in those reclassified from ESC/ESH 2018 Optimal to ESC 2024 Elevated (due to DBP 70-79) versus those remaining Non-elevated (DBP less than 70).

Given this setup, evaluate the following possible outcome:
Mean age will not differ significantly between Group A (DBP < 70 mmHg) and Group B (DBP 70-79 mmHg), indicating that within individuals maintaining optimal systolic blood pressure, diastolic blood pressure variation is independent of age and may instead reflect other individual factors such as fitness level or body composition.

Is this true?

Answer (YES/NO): NO